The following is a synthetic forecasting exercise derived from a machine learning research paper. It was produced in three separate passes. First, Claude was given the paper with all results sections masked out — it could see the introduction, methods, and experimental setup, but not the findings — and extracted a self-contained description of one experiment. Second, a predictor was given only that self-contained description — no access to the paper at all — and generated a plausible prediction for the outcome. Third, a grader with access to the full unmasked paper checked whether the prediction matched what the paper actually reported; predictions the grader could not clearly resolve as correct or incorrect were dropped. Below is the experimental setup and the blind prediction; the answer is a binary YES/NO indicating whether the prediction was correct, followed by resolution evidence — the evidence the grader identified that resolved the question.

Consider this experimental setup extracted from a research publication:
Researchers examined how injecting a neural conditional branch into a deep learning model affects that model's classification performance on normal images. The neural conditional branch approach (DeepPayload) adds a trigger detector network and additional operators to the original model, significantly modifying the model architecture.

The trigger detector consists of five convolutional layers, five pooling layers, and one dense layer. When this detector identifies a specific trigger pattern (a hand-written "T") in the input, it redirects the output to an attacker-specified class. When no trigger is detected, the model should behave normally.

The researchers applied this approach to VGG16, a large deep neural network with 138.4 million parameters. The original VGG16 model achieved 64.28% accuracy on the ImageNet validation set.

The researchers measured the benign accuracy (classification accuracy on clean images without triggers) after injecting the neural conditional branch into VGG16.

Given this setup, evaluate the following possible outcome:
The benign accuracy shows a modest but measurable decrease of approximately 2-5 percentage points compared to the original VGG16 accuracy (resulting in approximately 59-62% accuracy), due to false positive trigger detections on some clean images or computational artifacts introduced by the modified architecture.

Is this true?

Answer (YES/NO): NO